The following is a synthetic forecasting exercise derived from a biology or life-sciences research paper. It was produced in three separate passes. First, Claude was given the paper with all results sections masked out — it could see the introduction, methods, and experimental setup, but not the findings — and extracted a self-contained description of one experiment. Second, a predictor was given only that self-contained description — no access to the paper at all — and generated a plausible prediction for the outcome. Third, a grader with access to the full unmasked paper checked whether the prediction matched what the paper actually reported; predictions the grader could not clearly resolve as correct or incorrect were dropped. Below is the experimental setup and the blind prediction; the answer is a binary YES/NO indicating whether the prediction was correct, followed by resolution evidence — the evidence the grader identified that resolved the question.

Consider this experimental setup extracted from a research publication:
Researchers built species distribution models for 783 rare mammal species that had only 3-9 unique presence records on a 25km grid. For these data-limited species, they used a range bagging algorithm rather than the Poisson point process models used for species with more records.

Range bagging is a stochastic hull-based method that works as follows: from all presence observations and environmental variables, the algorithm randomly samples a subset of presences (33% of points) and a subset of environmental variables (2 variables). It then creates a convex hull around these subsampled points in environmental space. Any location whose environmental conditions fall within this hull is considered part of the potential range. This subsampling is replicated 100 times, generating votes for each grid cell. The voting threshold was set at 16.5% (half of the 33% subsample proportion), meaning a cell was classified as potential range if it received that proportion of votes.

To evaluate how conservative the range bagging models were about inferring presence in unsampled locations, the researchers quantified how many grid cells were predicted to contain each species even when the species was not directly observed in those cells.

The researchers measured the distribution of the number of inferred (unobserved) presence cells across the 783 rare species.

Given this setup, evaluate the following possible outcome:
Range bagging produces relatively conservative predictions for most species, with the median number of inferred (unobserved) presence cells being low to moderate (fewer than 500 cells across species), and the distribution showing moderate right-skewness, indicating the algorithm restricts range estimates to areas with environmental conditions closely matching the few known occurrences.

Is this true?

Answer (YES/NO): NO